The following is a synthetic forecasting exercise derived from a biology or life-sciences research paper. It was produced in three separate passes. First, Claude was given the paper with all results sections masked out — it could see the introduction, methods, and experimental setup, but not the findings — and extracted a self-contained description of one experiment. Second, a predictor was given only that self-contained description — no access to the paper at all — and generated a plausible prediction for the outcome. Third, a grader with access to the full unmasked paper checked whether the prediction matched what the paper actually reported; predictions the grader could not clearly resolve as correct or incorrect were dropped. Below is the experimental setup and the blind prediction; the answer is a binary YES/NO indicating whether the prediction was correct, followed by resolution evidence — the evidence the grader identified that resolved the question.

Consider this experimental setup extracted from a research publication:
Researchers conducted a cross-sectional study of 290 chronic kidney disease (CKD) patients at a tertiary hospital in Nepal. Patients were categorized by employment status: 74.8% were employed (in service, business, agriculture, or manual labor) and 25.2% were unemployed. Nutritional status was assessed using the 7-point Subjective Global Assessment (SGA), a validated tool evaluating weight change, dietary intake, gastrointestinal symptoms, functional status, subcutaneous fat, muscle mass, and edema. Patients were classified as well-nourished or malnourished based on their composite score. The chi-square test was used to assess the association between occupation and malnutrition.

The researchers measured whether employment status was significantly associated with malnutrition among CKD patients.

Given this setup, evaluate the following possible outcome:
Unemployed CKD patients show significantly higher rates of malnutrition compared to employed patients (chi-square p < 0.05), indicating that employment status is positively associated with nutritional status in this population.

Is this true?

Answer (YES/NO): NO